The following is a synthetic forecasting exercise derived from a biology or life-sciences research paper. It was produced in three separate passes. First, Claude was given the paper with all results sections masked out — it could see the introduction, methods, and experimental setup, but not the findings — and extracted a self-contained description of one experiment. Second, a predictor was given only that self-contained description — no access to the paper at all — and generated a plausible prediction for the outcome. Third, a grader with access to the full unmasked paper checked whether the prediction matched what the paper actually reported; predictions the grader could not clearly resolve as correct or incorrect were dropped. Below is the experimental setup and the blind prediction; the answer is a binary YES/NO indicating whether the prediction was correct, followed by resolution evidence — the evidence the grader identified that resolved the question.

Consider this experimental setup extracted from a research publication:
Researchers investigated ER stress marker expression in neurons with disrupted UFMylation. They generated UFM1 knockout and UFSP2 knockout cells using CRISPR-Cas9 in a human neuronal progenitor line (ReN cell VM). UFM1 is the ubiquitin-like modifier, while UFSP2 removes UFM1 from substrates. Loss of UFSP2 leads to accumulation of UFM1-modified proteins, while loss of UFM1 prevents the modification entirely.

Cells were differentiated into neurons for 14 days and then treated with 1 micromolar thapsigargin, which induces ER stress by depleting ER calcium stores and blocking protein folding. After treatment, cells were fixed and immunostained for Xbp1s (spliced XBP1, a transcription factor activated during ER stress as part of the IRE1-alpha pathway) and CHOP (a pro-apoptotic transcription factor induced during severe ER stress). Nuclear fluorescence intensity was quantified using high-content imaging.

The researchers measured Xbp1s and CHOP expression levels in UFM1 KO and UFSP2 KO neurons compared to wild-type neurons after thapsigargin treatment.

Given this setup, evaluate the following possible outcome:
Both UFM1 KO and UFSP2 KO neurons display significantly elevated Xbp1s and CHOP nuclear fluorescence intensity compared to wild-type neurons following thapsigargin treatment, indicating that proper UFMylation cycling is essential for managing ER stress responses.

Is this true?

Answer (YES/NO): YES